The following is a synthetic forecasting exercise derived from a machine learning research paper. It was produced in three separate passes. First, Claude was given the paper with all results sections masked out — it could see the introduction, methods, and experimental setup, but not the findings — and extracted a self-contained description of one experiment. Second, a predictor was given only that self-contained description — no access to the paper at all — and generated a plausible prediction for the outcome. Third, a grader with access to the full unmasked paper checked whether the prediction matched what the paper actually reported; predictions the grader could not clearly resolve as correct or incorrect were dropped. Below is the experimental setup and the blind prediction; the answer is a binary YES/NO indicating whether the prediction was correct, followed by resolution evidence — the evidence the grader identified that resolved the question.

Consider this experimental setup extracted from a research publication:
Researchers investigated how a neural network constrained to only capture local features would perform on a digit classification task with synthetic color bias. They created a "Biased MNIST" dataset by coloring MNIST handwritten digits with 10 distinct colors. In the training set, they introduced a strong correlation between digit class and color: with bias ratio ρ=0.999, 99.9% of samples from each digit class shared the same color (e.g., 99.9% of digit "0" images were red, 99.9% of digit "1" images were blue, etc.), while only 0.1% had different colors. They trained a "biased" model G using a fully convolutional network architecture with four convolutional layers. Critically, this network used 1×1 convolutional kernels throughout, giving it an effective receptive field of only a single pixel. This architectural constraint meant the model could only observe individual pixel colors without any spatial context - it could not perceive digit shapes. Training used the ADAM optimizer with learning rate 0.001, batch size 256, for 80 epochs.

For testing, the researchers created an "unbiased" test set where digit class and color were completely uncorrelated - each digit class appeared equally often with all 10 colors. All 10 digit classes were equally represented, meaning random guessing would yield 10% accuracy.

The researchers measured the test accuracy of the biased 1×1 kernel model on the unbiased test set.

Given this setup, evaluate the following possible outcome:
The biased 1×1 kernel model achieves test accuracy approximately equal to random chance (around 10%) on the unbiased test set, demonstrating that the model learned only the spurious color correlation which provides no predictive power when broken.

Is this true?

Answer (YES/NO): YES